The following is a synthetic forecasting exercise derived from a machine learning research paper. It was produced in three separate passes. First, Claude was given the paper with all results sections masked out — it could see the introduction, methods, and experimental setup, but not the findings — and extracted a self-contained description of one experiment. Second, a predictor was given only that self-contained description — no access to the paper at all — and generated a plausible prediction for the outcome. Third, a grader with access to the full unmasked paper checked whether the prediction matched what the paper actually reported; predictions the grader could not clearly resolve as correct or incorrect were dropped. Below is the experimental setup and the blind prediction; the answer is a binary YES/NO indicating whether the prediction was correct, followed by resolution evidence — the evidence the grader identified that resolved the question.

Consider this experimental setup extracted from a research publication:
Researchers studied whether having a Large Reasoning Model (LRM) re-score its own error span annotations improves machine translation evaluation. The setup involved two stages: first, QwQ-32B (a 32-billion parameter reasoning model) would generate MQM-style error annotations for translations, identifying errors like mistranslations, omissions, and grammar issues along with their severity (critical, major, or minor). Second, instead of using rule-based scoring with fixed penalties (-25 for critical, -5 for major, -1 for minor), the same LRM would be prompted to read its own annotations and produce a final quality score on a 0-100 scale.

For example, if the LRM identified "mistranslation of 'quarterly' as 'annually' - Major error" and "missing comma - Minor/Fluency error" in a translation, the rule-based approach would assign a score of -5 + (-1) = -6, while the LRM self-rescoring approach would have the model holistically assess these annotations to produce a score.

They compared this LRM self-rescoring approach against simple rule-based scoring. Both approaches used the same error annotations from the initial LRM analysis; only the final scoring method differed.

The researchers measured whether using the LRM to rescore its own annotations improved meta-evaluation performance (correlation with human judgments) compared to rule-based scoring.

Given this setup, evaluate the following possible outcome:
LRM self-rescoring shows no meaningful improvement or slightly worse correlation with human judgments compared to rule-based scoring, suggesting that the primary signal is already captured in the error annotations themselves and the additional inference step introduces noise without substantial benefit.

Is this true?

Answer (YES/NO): YES